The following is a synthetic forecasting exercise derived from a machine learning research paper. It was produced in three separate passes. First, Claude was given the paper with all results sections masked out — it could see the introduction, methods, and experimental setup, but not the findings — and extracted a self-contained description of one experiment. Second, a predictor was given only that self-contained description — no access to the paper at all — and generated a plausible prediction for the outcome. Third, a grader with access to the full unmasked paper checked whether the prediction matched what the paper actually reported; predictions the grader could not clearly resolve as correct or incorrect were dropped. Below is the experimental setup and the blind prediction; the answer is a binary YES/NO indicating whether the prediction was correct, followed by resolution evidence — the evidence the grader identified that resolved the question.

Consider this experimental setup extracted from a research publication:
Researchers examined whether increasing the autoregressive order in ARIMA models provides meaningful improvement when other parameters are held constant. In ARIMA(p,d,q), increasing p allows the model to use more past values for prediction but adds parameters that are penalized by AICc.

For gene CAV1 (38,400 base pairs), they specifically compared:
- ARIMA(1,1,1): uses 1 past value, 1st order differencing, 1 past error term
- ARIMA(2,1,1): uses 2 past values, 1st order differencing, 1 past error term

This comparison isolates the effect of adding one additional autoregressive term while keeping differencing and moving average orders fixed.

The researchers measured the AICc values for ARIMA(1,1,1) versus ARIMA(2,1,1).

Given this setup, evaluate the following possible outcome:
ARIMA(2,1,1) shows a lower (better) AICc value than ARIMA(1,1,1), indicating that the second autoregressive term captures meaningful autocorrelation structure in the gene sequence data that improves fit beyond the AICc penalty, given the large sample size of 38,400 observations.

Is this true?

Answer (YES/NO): YES